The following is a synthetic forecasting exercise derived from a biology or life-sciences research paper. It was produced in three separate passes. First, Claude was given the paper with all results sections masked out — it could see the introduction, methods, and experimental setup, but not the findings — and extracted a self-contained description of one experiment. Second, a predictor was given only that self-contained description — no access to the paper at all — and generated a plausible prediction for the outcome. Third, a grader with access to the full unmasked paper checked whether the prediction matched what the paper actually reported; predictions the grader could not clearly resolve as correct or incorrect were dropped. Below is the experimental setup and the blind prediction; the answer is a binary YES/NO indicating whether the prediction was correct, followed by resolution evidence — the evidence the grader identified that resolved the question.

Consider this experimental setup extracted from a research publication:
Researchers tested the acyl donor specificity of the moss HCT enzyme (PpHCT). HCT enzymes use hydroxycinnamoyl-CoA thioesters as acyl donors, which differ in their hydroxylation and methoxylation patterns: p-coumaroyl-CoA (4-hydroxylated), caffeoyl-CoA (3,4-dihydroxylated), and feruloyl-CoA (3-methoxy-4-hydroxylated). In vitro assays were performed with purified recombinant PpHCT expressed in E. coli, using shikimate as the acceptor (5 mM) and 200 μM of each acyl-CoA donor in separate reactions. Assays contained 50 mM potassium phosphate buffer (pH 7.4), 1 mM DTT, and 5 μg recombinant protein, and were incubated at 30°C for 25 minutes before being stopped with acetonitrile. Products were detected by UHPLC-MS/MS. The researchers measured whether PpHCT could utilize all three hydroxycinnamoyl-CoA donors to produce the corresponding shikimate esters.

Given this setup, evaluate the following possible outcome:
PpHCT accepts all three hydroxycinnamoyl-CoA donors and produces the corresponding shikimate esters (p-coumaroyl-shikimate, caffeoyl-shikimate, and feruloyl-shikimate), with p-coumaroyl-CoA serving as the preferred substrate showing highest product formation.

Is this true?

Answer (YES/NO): NO